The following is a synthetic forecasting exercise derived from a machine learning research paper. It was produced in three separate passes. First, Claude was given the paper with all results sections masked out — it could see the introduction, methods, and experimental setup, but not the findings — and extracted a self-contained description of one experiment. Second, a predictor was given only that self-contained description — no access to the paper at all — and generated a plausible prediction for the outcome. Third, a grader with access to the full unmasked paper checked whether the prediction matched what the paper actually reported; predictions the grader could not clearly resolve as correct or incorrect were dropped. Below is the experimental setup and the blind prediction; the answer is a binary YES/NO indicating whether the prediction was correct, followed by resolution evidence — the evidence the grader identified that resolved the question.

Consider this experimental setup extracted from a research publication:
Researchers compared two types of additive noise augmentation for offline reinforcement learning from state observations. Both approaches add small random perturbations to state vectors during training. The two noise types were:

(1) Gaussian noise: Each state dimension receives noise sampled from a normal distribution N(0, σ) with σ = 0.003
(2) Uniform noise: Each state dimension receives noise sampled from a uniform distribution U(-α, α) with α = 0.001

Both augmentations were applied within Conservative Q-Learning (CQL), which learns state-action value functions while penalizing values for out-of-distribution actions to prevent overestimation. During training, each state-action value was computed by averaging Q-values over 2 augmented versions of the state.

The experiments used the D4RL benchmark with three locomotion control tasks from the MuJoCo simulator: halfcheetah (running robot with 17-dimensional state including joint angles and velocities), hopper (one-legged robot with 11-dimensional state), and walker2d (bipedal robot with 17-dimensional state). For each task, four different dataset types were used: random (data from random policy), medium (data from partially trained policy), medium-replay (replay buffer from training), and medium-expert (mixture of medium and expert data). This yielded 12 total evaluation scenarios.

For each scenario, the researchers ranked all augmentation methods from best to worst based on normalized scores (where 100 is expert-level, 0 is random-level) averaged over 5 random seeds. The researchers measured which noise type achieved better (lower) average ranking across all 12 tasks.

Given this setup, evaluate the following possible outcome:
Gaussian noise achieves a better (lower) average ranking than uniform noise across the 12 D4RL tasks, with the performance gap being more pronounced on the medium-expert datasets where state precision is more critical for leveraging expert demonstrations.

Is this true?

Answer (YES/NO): YES